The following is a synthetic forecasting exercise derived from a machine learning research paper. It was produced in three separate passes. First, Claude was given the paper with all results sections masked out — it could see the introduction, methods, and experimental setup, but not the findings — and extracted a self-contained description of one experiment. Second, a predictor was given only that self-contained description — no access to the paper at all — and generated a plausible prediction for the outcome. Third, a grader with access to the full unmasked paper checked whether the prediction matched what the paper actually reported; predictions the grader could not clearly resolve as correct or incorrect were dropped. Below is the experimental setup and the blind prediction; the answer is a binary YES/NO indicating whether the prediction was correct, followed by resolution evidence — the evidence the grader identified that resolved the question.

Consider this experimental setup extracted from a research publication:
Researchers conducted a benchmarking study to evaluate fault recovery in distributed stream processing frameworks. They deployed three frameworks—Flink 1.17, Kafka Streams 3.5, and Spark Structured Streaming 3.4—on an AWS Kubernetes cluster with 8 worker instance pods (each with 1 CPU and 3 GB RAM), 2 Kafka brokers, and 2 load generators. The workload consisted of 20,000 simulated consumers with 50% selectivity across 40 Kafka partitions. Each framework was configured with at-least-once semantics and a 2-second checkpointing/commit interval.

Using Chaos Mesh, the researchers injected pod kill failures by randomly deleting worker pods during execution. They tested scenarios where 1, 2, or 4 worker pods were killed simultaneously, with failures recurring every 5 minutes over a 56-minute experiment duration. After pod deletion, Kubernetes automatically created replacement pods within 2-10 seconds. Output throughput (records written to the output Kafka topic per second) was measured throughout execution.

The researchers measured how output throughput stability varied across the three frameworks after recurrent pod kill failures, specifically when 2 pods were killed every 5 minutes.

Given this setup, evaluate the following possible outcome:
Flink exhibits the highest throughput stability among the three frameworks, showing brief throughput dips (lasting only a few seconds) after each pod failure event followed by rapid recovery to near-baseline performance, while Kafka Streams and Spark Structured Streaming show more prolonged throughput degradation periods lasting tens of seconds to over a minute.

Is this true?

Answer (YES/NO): NO